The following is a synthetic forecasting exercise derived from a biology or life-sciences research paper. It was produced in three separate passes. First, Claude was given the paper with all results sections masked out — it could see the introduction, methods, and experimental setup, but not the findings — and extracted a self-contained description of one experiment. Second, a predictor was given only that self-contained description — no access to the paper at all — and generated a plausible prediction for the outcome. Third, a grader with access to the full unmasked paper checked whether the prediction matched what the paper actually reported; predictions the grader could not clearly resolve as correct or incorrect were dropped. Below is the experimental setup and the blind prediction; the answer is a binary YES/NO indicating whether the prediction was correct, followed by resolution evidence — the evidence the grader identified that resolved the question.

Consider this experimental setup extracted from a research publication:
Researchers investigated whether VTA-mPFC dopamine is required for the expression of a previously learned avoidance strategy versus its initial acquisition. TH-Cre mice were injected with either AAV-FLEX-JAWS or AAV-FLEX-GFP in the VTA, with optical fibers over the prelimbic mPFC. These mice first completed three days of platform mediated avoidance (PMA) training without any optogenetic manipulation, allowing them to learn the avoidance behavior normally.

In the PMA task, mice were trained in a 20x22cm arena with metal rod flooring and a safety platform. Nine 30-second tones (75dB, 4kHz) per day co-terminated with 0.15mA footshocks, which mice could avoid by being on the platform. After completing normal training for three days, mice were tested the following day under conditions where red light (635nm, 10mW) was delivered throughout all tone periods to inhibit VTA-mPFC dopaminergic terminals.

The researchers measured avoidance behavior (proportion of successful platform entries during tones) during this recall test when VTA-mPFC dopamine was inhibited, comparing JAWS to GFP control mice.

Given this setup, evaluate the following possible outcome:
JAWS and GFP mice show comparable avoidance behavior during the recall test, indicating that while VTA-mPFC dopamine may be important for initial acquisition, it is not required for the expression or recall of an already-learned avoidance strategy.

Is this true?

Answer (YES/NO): YES